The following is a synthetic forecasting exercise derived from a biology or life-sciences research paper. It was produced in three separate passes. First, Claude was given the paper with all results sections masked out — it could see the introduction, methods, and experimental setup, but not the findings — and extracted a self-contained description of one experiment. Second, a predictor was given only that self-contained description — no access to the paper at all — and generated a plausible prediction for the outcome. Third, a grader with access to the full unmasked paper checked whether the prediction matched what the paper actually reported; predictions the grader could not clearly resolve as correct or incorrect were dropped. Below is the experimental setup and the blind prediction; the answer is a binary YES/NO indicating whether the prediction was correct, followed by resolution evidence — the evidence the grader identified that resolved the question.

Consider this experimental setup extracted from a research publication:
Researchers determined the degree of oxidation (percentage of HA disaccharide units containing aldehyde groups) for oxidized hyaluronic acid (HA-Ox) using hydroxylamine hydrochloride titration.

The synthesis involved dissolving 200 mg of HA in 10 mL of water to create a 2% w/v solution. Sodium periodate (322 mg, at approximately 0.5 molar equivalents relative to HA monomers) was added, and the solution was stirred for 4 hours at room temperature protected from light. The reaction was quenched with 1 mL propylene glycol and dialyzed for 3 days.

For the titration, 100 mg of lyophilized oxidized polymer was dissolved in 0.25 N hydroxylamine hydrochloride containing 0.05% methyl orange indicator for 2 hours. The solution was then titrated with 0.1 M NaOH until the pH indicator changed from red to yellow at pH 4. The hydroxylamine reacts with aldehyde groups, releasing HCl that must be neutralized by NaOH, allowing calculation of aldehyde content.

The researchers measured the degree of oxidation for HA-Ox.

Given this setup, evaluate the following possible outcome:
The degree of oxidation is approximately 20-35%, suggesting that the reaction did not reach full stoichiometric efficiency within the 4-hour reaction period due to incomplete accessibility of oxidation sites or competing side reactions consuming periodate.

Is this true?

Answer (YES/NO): NO